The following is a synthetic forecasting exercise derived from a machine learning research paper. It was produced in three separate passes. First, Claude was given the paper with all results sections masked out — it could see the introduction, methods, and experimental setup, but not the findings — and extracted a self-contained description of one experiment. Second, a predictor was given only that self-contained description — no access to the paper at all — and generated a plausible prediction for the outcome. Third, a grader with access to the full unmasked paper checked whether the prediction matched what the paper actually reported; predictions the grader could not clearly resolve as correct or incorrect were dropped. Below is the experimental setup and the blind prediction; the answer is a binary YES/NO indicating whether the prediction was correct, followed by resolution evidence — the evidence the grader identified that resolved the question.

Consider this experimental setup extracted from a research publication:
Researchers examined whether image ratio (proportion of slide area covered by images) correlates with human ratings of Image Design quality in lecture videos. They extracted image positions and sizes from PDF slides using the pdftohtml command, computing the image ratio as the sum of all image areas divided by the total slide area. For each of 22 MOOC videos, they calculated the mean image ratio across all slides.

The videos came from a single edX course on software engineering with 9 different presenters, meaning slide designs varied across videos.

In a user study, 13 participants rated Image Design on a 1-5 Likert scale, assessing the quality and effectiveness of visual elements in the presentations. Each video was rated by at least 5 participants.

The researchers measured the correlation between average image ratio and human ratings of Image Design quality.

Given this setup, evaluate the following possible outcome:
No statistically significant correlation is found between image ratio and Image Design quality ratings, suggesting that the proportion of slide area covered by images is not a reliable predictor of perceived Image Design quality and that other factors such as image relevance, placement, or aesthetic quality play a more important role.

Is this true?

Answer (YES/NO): YES